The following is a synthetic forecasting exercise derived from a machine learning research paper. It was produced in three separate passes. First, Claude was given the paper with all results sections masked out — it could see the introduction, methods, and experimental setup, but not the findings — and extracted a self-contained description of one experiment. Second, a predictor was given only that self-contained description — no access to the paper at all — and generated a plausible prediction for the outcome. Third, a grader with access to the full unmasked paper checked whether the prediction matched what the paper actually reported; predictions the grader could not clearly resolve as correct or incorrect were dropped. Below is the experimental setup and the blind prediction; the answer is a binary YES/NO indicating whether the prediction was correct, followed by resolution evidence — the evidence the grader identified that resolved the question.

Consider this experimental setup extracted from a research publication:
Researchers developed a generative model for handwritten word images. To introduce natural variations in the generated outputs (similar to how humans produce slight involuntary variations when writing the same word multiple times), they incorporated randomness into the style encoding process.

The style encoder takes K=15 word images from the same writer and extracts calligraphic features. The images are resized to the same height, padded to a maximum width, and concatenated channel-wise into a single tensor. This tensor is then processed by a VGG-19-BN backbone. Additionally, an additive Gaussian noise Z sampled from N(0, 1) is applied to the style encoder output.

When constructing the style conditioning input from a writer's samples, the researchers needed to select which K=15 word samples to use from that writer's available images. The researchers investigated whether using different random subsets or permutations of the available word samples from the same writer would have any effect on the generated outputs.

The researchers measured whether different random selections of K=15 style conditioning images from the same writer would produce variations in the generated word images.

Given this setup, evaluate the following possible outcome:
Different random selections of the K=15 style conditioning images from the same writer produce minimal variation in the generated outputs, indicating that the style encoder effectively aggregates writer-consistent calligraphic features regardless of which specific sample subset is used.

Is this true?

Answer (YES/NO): NO